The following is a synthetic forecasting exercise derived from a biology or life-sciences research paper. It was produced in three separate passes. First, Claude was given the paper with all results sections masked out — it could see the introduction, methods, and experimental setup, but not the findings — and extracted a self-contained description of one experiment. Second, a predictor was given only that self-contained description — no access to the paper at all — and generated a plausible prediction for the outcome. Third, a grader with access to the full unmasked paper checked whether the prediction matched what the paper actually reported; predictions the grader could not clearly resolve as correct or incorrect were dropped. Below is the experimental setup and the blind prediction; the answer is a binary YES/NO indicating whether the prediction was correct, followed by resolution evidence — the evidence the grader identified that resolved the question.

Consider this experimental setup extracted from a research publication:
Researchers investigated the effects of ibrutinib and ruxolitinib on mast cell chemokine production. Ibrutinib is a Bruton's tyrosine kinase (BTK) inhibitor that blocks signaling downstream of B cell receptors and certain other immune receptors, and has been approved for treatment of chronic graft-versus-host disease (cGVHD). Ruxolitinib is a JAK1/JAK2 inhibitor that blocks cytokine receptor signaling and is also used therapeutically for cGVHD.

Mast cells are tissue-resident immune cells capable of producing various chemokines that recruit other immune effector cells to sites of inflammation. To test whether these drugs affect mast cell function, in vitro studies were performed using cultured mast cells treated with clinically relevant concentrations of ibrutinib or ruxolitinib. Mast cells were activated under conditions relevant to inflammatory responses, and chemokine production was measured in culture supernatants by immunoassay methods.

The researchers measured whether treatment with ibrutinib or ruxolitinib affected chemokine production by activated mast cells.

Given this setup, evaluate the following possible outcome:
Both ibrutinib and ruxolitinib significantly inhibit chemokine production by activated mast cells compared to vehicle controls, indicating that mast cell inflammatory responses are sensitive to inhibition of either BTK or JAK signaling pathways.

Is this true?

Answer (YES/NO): YES